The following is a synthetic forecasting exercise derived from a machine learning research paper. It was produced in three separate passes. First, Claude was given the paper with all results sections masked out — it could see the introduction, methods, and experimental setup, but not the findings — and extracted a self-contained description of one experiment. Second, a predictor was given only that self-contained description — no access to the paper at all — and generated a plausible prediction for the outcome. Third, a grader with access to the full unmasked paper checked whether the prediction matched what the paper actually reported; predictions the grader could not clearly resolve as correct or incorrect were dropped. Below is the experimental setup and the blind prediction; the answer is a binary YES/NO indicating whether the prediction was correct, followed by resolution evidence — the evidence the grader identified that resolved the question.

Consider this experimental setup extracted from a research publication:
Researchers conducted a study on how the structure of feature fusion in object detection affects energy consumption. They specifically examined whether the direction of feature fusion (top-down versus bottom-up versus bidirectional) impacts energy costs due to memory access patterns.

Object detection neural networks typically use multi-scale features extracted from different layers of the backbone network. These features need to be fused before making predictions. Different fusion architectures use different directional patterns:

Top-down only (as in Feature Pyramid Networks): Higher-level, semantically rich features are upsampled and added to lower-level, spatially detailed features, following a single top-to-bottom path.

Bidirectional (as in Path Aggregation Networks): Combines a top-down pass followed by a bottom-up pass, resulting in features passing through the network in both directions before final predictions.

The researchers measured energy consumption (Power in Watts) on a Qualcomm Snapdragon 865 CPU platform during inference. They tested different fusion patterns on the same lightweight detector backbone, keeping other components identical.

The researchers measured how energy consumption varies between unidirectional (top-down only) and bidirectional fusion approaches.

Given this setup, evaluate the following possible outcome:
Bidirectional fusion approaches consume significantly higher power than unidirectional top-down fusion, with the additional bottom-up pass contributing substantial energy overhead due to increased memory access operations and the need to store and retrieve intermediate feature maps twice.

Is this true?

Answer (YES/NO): NO